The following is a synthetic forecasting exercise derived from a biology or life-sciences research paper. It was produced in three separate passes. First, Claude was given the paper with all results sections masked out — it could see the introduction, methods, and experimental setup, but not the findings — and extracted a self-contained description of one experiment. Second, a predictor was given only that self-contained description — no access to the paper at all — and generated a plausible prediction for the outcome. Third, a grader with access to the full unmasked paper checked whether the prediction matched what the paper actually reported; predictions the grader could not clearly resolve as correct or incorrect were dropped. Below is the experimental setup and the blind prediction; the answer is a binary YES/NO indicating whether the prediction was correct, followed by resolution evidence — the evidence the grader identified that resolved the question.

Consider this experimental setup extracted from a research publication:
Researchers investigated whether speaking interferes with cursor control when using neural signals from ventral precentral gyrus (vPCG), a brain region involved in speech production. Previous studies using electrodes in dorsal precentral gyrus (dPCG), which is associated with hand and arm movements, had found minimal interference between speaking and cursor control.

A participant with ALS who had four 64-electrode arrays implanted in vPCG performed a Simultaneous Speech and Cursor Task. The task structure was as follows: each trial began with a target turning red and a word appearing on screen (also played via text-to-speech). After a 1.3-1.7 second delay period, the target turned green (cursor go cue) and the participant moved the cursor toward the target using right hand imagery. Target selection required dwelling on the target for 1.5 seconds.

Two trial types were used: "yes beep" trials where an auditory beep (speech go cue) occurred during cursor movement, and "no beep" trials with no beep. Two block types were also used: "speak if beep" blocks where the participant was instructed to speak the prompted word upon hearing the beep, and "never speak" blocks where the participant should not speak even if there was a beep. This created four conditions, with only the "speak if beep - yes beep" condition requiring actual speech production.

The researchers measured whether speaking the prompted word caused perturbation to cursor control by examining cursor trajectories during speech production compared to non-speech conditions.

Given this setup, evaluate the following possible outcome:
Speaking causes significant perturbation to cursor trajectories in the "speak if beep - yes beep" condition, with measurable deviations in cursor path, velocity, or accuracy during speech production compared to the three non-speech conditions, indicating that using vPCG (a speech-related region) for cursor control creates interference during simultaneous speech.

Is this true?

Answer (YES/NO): YES